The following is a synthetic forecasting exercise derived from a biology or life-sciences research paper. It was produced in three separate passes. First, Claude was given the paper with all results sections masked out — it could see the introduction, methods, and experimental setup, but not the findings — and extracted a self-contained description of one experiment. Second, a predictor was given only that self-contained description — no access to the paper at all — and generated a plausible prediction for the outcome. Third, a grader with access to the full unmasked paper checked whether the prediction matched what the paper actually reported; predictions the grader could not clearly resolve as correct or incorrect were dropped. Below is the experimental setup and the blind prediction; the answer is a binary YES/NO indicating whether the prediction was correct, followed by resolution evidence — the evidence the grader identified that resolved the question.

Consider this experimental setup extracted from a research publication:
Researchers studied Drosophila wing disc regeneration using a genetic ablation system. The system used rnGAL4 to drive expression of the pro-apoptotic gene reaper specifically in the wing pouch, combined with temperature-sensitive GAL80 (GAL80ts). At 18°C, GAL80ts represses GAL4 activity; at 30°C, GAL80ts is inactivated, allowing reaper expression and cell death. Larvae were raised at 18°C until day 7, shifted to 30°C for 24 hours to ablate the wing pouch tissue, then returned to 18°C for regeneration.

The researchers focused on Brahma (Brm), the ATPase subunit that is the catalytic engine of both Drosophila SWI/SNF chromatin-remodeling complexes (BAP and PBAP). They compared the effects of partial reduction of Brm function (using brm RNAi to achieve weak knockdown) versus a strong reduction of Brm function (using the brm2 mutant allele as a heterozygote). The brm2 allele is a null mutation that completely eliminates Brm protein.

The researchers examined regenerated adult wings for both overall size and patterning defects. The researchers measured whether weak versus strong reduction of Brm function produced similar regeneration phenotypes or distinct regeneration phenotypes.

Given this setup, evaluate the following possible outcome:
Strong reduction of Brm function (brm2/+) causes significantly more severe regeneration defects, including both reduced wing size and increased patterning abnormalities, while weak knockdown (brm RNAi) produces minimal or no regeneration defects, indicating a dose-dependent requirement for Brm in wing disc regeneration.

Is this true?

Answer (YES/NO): NO